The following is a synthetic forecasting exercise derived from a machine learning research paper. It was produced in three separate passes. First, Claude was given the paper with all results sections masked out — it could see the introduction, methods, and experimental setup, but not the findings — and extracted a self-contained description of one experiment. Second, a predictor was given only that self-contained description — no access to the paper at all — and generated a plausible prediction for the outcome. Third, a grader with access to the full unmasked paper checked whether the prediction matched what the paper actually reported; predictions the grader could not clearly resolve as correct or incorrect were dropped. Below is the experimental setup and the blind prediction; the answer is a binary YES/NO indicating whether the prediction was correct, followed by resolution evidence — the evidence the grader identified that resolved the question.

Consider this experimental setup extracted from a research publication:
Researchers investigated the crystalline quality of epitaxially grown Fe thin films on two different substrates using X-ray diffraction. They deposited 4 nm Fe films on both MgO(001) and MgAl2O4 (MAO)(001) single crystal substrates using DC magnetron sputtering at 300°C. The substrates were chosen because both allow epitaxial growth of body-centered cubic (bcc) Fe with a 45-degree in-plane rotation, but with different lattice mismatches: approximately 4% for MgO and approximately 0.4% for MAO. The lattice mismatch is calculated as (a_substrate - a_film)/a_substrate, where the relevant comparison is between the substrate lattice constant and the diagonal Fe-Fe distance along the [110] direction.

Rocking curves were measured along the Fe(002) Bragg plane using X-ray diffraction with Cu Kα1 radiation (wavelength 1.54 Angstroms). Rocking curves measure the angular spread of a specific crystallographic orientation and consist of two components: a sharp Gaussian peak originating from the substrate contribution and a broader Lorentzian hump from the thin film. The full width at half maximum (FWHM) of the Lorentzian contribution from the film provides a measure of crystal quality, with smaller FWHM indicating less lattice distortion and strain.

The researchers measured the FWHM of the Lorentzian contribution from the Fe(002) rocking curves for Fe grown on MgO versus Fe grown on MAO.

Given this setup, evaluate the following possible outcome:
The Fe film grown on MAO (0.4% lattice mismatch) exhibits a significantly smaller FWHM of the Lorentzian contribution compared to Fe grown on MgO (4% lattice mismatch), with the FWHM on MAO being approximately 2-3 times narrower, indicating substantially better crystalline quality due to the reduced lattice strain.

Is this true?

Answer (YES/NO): YES